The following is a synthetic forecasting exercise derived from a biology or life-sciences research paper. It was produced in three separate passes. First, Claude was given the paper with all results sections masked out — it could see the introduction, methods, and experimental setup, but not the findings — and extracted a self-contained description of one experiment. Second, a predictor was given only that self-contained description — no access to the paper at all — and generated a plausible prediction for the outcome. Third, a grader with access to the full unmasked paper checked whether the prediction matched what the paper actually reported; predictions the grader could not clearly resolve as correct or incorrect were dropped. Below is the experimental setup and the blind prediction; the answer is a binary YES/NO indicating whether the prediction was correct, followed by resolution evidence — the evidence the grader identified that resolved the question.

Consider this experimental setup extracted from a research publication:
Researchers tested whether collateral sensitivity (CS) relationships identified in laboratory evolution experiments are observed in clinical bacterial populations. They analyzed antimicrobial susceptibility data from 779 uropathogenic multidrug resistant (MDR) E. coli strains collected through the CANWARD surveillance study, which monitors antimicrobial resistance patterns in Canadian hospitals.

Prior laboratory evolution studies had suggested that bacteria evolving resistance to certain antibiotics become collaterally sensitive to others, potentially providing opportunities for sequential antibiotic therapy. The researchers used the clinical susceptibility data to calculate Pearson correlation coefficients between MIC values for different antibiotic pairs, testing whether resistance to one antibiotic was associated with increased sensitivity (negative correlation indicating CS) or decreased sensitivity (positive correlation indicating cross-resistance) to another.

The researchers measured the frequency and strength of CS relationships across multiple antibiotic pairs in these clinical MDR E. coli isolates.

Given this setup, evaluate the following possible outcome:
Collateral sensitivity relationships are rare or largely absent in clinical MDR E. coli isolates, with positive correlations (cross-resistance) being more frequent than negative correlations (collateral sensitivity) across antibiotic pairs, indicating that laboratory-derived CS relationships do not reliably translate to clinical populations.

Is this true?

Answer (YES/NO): YES